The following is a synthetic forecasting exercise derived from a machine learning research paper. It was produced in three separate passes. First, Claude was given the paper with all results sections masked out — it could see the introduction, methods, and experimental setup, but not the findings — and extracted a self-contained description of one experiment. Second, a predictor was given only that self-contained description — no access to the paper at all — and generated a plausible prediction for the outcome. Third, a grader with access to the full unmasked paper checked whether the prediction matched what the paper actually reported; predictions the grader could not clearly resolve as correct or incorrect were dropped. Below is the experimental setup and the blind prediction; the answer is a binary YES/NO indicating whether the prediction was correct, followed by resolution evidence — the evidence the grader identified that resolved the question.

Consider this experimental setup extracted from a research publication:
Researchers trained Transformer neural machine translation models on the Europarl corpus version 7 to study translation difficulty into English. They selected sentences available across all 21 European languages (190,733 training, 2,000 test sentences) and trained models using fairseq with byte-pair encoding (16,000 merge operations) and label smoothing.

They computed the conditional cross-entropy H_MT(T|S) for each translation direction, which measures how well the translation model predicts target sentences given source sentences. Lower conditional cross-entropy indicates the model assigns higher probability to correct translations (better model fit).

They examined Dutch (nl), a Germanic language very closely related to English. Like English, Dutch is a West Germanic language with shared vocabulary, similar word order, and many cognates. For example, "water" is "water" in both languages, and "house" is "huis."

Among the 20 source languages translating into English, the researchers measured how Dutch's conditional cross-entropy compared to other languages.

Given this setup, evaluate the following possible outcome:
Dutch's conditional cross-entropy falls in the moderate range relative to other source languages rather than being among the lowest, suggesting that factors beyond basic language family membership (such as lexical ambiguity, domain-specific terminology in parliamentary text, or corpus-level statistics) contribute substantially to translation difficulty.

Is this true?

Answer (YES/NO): NO